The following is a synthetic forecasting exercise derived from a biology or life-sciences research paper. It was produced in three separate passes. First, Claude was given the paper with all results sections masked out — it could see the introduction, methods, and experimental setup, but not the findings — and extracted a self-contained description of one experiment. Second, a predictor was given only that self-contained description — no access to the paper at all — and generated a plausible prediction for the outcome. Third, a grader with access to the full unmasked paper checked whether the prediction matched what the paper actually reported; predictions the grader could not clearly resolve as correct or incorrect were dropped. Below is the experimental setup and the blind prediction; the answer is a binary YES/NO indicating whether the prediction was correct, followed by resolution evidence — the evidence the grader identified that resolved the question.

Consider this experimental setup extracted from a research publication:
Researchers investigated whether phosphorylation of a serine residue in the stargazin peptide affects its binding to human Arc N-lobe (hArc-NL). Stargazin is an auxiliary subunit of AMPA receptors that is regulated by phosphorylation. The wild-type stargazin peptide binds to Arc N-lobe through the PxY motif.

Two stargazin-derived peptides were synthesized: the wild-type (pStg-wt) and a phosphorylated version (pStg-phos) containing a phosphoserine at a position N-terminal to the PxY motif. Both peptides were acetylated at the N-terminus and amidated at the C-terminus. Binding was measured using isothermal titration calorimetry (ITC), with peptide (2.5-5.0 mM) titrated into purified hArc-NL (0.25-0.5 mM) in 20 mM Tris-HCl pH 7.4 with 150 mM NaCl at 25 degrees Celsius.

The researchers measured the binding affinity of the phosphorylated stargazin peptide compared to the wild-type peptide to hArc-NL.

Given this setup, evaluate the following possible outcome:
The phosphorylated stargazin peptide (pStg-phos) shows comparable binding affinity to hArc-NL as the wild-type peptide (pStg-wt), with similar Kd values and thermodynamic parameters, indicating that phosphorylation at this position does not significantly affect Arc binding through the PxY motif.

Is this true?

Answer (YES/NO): NO